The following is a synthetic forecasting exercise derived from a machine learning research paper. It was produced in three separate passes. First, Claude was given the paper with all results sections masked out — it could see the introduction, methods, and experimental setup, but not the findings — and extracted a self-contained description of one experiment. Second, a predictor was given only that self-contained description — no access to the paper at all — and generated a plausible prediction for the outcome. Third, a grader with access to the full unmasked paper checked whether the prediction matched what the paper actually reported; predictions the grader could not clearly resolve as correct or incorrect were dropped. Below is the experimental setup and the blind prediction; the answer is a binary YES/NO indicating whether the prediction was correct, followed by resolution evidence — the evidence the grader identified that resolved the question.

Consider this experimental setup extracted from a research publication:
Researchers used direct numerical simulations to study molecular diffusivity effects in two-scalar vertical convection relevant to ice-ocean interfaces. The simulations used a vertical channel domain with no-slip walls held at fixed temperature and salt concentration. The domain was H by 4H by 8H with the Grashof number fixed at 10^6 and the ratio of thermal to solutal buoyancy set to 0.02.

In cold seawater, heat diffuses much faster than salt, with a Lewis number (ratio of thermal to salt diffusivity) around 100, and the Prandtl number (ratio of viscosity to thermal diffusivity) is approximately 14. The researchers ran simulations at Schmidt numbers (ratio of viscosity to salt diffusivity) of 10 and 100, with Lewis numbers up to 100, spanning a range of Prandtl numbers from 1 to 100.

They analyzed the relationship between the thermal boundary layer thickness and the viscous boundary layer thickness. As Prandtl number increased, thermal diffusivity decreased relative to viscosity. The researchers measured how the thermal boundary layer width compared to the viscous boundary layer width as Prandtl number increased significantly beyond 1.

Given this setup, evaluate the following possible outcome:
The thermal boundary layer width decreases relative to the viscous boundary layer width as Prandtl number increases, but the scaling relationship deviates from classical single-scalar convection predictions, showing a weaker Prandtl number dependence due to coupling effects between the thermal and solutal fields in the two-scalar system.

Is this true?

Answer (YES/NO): NO